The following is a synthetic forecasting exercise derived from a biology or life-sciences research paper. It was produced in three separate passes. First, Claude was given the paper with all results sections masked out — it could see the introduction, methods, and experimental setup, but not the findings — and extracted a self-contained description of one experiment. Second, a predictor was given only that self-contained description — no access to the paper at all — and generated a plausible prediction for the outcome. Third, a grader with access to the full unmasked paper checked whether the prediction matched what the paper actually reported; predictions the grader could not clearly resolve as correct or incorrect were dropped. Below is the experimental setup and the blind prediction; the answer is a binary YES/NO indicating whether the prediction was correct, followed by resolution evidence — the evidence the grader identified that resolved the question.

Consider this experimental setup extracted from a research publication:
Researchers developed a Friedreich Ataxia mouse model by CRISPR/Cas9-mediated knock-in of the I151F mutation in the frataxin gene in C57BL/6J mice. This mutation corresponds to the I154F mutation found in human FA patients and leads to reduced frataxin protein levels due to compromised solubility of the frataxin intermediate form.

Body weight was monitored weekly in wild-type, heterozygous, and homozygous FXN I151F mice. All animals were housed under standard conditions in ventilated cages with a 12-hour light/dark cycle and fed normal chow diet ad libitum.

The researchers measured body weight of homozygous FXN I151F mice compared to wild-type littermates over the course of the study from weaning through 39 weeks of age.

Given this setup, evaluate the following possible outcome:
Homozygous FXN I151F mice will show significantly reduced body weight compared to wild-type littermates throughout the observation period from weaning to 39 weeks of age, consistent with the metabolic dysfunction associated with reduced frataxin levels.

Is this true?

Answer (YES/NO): NO